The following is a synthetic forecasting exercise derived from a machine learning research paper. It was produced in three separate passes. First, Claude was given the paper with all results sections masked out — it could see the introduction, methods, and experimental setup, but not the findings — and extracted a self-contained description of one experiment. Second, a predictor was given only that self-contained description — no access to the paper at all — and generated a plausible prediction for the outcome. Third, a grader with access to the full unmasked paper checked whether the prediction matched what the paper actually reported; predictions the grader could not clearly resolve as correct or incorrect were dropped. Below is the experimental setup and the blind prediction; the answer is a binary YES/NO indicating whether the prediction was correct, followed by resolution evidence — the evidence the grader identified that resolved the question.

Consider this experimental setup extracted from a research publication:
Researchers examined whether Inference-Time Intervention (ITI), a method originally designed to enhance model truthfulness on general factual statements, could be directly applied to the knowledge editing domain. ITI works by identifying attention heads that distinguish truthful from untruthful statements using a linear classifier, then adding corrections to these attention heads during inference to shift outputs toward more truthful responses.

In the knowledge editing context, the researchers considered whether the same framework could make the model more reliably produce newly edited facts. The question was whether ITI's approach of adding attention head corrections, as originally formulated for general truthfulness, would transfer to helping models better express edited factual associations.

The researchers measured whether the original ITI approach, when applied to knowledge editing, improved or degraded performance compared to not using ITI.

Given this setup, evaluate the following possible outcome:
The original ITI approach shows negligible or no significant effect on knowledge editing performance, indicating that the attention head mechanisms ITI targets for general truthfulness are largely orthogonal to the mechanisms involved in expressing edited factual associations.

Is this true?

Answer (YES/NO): NO